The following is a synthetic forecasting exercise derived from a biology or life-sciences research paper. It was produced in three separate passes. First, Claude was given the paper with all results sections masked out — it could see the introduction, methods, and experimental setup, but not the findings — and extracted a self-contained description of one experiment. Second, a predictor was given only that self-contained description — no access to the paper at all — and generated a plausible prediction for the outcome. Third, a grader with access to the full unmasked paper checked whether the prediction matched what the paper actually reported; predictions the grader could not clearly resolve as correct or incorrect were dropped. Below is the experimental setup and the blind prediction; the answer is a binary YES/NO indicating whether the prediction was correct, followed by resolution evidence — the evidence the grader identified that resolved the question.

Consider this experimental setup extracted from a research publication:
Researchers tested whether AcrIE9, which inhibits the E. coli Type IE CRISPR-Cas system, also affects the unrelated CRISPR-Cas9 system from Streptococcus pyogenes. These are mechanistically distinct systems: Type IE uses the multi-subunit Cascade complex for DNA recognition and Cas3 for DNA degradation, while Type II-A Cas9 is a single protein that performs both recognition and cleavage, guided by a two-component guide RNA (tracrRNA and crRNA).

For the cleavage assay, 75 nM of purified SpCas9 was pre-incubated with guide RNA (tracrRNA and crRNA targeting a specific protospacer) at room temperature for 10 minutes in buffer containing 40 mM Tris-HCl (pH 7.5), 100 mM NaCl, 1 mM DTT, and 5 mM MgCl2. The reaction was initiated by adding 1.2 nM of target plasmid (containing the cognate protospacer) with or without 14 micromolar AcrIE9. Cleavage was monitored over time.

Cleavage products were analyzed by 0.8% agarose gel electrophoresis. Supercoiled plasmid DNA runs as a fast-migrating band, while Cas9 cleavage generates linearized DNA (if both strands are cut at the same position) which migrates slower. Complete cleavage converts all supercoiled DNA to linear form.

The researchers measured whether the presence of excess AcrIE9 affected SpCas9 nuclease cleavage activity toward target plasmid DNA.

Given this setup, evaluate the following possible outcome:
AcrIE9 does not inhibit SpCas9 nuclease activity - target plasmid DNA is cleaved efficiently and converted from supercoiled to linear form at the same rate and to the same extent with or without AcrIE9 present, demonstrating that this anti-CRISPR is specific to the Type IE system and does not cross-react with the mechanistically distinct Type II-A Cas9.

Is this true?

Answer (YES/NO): YES